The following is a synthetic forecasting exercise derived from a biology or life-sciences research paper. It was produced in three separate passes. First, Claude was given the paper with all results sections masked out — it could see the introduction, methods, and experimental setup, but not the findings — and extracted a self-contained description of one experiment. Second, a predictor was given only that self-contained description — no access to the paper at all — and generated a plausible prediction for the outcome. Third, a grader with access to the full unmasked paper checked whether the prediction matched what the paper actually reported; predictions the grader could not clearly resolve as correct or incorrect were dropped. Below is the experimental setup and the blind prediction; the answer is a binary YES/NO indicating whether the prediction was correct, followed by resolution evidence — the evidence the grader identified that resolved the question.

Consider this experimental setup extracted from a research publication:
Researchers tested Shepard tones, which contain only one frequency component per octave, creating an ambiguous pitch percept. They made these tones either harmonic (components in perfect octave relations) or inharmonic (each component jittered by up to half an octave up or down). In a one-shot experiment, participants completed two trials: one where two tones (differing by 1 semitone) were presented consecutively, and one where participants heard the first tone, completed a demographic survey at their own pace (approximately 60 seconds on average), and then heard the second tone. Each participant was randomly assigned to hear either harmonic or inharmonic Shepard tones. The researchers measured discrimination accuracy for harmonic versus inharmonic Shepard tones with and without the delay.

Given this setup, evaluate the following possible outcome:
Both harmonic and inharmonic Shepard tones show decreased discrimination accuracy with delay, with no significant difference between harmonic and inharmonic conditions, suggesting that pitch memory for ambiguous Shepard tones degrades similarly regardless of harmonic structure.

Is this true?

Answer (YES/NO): NO